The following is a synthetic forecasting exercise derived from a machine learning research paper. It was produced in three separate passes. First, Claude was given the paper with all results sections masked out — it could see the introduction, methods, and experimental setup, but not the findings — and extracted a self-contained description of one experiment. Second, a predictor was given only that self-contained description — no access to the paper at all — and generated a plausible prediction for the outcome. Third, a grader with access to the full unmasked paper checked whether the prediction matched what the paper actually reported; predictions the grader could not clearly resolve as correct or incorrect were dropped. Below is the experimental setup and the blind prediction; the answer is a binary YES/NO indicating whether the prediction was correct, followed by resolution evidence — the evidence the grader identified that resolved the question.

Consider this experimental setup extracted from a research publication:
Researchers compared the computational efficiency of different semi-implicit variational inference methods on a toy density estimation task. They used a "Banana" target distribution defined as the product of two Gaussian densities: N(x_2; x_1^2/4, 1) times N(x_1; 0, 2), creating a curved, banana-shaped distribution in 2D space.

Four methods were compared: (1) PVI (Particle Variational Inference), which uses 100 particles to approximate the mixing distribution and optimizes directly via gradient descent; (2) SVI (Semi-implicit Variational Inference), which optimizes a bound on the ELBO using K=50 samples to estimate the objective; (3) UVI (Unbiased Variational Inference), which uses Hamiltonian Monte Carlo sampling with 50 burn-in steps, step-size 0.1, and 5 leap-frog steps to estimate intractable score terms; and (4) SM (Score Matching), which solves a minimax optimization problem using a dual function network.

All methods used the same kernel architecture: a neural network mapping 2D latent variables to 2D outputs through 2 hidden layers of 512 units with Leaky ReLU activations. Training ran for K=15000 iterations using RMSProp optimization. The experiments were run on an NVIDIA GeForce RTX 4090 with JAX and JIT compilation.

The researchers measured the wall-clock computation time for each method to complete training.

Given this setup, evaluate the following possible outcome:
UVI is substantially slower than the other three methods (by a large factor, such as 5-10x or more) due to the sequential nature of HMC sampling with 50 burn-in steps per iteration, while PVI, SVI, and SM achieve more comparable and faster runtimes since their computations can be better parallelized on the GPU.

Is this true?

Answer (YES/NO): YES